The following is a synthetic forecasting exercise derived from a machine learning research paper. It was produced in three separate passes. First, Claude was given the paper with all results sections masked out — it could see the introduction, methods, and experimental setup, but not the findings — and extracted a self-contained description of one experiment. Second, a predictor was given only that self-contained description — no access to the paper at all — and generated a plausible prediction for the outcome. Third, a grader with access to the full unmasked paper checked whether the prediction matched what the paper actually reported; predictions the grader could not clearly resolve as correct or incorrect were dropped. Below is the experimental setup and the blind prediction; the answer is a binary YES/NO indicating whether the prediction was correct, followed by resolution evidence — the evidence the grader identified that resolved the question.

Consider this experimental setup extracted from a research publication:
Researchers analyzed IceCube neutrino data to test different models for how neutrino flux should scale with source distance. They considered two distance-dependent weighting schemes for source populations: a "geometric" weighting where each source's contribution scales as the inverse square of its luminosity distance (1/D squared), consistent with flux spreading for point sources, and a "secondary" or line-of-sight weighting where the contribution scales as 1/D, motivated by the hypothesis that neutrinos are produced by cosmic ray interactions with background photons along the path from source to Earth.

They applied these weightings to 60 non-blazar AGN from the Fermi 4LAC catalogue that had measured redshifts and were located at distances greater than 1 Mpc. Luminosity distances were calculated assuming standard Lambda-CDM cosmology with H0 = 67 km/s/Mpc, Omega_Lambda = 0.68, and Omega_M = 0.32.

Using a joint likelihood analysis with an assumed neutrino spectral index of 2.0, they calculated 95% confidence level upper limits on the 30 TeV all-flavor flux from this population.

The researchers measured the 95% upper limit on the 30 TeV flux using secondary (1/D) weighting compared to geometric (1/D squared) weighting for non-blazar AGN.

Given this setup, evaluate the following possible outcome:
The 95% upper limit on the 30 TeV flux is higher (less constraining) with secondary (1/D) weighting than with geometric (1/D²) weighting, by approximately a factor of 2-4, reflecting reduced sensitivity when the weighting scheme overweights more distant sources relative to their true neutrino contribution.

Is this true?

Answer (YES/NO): YES